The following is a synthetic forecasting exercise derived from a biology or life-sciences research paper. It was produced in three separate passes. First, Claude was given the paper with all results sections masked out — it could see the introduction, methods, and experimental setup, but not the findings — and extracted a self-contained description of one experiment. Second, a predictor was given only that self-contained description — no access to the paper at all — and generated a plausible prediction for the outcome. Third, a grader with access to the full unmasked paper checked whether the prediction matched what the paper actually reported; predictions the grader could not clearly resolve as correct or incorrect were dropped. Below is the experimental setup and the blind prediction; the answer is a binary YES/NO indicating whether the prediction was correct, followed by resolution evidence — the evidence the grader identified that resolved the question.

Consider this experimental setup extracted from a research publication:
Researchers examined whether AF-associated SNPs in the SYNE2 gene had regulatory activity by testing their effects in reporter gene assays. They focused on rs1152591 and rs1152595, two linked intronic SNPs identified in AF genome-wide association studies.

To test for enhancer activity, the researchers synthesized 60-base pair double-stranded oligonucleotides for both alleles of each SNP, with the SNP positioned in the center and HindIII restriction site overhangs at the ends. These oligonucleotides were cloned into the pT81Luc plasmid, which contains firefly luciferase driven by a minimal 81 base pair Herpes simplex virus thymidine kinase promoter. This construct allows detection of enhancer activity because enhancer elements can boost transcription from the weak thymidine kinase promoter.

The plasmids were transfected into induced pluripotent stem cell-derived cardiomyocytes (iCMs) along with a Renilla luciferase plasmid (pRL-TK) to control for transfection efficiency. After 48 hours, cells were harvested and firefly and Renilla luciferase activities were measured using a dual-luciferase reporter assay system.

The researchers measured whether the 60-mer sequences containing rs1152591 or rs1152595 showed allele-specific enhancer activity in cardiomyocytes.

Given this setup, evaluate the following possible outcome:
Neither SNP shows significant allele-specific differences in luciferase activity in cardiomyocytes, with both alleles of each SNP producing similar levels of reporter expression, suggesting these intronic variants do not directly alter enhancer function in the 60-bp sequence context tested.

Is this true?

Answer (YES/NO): NO